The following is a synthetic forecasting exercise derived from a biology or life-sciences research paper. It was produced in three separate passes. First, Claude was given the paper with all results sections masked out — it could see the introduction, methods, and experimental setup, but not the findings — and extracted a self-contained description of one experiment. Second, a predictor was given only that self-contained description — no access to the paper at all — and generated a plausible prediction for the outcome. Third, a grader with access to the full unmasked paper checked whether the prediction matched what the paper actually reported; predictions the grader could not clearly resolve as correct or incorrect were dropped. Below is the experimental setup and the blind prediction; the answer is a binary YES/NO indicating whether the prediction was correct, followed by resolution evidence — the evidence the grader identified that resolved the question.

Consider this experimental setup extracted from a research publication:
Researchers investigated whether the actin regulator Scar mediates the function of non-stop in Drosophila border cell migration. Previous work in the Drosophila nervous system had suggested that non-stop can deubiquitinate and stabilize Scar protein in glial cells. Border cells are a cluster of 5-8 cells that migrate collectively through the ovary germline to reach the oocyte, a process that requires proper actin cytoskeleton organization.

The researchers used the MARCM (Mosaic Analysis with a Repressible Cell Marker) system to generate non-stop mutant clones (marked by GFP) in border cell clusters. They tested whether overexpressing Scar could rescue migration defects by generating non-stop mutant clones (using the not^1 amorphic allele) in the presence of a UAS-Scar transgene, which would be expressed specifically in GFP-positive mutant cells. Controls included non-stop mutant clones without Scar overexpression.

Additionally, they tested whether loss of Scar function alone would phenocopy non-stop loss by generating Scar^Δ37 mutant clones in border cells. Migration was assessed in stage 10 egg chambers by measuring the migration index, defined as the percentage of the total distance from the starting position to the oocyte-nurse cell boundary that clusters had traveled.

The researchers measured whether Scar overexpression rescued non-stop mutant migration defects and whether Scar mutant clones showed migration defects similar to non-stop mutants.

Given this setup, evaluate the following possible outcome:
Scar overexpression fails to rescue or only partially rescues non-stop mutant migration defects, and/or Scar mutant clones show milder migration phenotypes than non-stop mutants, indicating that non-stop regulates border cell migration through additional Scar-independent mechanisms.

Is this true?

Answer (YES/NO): NO